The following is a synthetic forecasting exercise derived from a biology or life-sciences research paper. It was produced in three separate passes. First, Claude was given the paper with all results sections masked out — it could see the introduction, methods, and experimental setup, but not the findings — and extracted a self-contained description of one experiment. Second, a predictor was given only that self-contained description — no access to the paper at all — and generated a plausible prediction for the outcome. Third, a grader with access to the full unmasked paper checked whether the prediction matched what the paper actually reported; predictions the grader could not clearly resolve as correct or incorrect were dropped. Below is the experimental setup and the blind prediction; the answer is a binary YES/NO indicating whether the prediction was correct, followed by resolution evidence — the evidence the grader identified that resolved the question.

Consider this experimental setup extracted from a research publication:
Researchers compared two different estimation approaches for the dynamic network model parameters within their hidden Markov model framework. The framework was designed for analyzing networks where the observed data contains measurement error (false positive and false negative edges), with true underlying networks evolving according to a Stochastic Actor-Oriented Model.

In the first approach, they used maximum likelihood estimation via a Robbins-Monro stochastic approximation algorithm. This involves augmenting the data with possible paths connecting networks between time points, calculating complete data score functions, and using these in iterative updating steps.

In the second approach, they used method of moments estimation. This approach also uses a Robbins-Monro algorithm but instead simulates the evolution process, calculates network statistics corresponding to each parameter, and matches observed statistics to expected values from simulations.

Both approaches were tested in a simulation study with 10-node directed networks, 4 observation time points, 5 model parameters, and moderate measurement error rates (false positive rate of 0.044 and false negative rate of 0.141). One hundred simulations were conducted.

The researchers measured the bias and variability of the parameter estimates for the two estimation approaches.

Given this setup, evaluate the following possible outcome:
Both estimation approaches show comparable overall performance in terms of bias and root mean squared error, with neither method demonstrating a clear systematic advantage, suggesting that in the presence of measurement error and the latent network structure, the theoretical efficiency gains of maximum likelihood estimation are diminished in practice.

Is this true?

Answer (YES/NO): NO